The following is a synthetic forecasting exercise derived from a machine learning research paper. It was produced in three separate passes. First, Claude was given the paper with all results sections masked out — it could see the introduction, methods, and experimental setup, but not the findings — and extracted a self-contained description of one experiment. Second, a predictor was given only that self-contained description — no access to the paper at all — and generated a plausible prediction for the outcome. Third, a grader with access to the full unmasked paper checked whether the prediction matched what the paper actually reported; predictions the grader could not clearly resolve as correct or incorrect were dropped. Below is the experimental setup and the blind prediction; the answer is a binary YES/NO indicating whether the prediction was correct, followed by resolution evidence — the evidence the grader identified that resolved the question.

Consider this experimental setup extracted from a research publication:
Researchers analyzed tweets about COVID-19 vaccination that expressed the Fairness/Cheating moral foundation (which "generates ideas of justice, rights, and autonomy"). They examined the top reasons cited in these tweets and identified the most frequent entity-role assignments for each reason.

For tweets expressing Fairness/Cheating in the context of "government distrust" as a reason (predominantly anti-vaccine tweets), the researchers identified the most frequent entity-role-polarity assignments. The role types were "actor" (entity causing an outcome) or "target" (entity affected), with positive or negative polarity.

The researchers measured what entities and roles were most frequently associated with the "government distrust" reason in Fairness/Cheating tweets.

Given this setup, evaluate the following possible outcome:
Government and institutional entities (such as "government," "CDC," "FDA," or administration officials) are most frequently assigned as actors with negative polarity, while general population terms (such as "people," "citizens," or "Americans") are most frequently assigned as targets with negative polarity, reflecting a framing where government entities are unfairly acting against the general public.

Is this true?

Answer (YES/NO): NO